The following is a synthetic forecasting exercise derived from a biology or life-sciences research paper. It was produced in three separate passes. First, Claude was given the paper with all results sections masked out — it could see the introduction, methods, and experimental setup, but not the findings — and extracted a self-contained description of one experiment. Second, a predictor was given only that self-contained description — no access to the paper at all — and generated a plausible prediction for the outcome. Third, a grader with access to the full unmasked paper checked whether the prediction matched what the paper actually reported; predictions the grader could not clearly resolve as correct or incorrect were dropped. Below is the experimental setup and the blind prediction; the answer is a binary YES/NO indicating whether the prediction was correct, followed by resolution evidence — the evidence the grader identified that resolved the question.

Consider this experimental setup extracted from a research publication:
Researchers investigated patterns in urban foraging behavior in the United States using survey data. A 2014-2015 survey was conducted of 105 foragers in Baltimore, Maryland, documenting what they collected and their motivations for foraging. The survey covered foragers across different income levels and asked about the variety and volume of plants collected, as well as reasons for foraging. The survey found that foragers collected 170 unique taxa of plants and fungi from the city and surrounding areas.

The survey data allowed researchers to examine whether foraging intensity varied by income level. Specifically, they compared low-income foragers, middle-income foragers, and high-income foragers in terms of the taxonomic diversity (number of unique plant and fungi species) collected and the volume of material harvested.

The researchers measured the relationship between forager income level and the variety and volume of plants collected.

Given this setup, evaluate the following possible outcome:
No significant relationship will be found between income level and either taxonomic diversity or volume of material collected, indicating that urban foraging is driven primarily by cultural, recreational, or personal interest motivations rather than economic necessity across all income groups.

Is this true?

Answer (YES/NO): NO